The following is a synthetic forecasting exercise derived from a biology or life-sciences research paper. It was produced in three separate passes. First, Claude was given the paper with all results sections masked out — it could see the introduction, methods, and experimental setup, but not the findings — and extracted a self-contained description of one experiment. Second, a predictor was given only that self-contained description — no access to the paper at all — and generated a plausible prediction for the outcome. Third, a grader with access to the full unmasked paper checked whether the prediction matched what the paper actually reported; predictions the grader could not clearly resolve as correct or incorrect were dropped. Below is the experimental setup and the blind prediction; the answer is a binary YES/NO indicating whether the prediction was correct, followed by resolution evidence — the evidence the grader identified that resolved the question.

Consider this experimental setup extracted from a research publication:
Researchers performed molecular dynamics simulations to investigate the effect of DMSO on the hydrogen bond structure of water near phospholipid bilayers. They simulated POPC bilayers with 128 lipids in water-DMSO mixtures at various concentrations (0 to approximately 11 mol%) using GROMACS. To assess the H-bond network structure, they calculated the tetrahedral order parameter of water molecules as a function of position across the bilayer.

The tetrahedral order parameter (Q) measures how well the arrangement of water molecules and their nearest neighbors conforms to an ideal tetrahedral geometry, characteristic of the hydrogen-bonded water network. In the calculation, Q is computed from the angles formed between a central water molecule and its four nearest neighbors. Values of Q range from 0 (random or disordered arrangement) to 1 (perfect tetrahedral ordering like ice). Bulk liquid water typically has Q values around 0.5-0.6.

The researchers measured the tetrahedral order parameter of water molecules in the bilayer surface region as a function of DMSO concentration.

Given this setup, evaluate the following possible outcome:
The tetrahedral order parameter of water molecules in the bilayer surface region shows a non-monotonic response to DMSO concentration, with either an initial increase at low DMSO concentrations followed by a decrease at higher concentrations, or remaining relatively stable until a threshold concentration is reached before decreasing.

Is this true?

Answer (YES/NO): NO